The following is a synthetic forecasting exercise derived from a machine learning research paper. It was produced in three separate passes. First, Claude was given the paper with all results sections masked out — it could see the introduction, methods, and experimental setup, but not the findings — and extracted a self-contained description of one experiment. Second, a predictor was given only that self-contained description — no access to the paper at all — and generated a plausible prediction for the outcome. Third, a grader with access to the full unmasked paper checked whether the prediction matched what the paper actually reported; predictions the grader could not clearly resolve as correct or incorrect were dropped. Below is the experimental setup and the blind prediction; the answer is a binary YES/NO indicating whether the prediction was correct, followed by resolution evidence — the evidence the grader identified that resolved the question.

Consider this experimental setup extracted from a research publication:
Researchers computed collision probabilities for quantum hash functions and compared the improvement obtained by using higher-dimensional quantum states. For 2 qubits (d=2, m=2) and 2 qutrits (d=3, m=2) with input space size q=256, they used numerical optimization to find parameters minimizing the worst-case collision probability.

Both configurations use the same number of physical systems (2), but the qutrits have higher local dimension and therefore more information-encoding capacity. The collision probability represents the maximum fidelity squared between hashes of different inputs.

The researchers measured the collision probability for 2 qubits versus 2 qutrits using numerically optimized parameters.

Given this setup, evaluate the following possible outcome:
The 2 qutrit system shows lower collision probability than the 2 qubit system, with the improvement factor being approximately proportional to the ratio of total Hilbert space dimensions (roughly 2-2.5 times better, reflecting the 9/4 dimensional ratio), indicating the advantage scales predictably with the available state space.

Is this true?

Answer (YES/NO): NO